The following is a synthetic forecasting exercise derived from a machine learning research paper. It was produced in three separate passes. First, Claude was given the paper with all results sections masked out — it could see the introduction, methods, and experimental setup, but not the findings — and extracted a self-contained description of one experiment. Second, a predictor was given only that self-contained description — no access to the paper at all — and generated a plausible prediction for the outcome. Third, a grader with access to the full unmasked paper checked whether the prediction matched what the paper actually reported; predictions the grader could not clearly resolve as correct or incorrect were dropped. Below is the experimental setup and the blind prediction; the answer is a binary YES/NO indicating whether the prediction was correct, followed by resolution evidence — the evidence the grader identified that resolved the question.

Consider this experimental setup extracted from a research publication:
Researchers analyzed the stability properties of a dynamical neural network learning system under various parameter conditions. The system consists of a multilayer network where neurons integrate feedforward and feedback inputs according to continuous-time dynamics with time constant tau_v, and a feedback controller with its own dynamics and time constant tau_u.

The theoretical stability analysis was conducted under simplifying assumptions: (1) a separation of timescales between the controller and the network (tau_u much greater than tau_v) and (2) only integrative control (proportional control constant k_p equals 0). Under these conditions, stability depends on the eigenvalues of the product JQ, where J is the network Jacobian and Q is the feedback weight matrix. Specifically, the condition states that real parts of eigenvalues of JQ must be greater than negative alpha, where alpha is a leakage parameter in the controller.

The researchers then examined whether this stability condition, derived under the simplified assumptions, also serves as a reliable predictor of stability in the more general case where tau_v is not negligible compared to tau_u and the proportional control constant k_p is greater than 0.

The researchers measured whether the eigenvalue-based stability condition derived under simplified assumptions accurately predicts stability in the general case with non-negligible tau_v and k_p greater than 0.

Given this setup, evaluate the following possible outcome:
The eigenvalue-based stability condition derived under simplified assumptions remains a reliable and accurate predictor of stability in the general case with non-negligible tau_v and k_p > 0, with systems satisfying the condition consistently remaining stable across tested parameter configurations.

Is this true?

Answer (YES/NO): YES